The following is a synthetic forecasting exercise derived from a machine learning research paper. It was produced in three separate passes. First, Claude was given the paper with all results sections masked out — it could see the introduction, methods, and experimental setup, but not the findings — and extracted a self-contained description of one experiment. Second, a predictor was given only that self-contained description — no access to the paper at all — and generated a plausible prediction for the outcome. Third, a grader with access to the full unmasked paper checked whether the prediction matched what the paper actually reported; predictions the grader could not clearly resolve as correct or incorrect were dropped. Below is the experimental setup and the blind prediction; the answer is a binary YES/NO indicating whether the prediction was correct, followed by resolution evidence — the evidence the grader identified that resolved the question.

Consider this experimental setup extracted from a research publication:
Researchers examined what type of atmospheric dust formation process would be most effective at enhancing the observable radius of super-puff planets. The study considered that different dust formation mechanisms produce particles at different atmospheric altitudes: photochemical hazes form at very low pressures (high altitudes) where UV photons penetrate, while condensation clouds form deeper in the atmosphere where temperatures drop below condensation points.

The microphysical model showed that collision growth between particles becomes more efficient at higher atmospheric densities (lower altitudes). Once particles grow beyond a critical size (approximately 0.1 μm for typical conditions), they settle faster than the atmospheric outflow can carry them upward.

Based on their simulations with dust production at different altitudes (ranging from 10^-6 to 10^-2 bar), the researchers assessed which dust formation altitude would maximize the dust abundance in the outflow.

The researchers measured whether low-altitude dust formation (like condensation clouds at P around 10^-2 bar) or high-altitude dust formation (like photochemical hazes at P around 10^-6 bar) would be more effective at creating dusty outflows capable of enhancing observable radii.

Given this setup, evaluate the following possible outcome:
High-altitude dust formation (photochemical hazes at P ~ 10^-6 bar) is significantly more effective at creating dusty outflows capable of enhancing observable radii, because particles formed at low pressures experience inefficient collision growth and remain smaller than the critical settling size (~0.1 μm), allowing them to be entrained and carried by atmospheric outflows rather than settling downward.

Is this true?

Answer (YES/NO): YES